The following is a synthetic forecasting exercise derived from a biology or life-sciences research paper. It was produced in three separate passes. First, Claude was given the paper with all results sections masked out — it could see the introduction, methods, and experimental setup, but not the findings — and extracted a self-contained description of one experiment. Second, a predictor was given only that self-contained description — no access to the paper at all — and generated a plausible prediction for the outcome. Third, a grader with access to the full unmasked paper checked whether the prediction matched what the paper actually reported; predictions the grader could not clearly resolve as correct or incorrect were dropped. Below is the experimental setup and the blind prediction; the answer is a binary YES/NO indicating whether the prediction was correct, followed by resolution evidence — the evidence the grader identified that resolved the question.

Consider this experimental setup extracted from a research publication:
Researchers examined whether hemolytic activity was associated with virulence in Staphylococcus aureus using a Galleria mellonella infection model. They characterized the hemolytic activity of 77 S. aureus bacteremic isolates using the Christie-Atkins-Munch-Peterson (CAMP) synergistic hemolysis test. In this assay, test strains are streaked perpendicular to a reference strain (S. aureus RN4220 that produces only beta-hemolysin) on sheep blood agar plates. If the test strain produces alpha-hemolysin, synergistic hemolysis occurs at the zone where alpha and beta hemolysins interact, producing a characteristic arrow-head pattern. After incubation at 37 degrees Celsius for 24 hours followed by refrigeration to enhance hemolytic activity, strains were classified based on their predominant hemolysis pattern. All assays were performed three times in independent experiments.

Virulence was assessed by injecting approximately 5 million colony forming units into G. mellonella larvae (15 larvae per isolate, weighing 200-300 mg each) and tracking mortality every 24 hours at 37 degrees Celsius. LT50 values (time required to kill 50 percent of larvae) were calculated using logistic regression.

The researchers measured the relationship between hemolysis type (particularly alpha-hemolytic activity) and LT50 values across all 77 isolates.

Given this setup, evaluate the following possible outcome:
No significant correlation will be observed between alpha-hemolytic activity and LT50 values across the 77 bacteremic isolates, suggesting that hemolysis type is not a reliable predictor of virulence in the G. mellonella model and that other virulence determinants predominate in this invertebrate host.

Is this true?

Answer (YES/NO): NO